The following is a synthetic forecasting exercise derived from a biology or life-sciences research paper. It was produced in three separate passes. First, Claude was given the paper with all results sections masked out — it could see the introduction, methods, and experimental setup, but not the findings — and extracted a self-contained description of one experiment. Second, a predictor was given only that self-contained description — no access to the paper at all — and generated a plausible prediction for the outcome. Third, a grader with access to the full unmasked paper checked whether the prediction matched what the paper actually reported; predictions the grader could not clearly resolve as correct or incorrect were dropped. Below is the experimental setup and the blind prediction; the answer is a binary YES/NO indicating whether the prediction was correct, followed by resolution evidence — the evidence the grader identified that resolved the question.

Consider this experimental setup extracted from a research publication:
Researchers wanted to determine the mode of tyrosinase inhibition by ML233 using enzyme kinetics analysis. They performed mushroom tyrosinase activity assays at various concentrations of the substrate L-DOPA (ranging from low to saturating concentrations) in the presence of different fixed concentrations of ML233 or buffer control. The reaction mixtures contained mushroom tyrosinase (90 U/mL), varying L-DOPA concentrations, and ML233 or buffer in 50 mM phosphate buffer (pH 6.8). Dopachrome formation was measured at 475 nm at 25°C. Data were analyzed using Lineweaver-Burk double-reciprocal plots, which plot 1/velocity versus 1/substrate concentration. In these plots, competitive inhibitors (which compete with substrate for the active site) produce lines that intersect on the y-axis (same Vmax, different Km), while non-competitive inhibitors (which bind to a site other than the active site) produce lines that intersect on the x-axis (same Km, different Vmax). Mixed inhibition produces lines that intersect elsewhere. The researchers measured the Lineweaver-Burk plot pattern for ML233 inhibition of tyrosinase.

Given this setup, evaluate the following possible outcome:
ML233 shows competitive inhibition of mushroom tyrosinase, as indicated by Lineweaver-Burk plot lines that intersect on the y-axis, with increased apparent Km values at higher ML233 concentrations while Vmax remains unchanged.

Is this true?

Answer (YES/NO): YES